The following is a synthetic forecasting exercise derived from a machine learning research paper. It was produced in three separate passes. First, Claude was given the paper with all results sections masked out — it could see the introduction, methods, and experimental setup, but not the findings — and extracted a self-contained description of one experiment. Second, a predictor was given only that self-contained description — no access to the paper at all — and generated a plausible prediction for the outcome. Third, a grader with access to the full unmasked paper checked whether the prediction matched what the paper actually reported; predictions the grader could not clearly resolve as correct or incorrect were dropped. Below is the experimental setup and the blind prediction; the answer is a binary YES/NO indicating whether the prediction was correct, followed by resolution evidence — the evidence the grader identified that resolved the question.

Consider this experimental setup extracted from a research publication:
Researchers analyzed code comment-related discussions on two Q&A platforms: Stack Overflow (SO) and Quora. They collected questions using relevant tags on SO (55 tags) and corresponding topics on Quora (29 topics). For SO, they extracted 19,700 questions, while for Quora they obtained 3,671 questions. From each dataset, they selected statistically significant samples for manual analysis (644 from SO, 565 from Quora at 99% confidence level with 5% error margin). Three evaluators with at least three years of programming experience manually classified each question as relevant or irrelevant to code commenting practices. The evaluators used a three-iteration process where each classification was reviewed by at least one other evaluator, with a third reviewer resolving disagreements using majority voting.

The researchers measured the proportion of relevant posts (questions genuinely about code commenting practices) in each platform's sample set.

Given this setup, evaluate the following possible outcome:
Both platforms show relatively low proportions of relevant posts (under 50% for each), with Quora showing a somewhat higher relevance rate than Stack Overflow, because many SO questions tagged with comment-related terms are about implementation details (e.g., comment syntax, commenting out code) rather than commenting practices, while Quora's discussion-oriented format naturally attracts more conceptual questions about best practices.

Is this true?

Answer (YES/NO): NO